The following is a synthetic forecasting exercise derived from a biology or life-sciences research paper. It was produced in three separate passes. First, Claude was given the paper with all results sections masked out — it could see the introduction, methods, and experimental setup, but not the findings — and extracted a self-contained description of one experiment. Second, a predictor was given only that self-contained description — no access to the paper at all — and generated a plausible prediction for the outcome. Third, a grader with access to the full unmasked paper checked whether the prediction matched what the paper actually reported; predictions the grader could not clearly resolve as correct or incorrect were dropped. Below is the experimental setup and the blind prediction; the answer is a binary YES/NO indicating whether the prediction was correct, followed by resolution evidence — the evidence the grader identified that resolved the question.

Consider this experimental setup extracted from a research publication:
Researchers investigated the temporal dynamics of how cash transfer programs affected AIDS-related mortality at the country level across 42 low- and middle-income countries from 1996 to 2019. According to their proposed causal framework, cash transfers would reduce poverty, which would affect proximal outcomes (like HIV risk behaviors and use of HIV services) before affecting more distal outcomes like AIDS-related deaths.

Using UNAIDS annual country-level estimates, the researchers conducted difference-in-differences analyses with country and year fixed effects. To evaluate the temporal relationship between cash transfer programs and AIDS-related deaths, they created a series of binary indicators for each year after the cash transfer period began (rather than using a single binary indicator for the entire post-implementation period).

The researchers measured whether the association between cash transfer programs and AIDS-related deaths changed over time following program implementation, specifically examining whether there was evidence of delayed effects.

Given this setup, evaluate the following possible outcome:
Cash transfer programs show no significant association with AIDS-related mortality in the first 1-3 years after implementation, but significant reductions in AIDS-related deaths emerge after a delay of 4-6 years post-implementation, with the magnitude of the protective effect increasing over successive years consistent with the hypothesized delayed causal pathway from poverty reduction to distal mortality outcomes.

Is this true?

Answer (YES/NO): NO